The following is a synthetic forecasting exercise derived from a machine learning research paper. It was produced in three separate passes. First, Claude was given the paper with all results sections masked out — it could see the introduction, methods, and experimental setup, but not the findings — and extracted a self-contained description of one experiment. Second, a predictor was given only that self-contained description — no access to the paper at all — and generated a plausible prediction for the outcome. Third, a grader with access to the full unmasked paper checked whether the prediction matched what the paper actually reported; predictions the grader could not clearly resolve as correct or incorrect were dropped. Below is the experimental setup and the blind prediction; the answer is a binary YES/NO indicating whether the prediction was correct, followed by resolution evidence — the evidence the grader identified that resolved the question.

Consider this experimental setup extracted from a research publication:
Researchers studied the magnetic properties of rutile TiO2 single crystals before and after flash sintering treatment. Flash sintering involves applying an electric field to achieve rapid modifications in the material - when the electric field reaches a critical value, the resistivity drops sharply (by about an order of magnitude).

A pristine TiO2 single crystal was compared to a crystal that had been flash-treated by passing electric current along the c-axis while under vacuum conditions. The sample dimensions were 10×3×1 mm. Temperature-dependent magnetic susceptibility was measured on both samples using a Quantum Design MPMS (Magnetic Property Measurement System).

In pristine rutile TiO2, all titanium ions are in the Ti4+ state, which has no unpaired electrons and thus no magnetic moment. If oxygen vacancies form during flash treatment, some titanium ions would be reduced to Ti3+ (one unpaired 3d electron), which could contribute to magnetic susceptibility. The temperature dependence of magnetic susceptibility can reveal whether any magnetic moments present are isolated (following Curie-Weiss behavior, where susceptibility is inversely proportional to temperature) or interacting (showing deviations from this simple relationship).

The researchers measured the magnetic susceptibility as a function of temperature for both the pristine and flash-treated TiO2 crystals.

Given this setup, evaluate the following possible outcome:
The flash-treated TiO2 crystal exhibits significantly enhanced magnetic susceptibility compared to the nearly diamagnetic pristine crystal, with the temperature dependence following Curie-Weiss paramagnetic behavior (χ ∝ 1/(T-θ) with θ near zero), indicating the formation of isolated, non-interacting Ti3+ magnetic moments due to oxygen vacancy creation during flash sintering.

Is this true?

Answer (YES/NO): NO